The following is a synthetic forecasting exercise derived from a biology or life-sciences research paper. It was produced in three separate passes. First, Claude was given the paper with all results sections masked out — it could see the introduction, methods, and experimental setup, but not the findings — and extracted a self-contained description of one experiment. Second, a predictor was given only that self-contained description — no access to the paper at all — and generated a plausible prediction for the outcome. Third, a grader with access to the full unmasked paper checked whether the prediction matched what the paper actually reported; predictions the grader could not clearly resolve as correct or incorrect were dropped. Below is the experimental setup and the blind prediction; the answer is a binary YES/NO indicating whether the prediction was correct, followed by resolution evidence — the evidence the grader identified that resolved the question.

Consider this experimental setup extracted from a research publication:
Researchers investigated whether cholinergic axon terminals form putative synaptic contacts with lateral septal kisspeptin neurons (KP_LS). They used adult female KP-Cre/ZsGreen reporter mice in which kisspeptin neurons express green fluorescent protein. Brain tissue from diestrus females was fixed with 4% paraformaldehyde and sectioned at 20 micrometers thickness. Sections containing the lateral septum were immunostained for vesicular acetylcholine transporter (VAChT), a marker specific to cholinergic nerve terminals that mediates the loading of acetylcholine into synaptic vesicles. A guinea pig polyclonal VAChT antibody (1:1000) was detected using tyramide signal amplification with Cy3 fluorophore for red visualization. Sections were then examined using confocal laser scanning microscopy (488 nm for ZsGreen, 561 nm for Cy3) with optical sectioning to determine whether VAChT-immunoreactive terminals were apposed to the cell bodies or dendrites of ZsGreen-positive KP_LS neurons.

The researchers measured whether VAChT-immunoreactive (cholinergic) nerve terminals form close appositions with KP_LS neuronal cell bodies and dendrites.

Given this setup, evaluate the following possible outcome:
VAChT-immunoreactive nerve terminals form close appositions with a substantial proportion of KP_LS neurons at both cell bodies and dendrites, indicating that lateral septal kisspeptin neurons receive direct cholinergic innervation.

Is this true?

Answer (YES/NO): YES